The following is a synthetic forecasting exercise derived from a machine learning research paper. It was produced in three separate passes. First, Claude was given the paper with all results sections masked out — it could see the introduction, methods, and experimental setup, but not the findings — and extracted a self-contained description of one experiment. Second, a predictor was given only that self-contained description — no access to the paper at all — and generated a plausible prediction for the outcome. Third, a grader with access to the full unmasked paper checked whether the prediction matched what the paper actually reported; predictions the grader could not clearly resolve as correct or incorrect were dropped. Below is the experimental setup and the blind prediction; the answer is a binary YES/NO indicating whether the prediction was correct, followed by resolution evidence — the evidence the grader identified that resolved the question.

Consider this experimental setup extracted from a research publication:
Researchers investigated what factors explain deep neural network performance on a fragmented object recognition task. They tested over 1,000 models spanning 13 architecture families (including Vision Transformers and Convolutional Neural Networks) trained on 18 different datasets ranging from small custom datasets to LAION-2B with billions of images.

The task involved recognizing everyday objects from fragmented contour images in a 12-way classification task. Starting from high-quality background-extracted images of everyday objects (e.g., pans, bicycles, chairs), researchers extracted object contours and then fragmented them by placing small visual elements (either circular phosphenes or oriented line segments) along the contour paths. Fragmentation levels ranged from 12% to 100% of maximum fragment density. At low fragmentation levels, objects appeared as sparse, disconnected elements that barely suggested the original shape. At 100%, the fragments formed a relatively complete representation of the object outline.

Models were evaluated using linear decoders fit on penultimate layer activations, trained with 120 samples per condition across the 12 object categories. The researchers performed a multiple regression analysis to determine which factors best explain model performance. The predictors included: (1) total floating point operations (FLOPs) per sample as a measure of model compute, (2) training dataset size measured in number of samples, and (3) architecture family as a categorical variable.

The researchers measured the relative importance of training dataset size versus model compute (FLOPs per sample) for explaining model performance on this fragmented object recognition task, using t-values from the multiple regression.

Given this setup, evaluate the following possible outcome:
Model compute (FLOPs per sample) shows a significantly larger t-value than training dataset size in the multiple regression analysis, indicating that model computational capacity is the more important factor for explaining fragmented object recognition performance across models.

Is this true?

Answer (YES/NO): NO